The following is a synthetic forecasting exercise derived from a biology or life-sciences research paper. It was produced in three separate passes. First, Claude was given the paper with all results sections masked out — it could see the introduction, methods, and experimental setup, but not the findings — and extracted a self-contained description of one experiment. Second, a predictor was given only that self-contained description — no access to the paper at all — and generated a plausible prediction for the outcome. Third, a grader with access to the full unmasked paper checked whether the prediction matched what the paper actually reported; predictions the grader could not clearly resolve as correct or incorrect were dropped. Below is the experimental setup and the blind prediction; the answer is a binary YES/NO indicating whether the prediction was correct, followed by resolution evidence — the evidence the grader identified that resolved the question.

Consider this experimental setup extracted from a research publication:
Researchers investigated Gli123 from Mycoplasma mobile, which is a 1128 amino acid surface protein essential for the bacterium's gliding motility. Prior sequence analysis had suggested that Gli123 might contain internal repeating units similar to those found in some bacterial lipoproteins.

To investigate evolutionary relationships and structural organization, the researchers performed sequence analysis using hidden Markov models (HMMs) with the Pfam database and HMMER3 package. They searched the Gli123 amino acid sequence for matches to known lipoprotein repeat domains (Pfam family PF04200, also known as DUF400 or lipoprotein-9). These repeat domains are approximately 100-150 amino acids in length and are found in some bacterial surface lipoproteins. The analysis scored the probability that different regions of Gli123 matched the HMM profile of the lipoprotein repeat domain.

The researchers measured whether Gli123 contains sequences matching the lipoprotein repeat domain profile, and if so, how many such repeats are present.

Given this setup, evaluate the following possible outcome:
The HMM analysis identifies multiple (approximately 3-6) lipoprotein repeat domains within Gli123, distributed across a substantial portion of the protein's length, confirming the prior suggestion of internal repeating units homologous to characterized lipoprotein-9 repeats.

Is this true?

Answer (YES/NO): YES